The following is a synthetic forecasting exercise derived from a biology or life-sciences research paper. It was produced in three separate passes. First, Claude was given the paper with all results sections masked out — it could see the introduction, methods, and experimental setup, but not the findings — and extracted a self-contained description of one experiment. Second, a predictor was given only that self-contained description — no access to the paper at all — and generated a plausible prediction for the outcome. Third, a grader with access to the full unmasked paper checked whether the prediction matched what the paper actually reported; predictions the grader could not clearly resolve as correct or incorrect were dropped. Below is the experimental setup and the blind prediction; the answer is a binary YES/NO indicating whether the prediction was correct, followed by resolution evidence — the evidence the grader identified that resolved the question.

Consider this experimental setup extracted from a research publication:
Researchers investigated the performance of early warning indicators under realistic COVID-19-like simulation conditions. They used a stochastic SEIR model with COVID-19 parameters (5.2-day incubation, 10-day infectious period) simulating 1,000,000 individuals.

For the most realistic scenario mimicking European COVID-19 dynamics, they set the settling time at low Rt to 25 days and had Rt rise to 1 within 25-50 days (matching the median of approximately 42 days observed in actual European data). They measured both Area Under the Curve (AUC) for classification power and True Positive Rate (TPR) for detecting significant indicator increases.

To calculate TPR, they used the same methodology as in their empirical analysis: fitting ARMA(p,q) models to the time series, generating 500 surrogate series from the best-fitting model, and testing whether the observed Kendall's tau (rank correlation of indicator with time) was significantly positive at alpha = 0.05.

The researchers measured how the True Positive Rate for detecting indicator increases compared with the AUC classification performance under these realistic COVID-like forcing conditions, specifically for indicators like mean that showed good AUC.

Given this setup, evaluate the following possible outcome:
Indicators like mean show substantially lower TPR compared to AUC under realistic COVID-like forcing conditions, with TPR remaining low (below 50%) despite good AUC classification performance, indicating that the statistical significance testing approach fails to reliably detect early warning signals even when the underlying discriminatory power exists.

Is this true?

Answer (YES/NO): YES